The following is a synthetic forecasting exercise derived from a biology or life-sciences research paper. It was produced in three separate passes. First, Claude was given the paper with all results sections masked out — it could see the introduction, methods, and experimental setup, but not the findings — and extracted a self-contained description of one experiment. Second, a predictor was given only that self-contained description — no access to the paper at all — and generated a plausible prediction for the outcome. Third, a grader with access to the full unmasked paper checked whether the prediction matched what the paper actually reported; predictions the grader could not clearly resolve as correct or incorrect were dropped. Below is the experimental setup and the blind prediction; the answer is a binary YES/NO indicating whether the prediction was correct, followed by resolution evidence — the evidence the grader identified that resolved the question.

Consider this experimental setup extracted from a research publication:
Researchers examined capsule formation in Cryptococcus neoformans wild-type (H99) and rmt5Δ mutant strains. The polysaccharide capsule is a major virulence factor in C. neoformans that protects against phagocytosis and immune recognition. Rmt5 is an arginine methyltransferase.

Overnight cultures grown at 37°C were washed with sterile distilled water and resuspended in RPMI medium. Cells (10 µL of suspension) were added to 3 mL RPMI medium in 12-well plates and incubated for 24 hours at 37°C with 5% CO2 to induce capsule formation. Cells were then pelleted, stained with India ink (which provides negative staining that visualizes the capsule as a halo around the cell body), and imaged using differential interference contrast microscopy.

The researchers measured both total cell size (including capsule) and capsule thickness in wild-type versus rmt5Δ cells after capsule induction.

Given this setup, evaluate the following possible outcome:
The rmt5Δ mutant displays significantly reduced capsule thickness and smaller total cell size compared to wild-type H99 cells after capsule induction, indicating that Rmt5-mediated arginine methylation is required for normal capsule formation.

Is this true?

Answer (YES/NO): NO